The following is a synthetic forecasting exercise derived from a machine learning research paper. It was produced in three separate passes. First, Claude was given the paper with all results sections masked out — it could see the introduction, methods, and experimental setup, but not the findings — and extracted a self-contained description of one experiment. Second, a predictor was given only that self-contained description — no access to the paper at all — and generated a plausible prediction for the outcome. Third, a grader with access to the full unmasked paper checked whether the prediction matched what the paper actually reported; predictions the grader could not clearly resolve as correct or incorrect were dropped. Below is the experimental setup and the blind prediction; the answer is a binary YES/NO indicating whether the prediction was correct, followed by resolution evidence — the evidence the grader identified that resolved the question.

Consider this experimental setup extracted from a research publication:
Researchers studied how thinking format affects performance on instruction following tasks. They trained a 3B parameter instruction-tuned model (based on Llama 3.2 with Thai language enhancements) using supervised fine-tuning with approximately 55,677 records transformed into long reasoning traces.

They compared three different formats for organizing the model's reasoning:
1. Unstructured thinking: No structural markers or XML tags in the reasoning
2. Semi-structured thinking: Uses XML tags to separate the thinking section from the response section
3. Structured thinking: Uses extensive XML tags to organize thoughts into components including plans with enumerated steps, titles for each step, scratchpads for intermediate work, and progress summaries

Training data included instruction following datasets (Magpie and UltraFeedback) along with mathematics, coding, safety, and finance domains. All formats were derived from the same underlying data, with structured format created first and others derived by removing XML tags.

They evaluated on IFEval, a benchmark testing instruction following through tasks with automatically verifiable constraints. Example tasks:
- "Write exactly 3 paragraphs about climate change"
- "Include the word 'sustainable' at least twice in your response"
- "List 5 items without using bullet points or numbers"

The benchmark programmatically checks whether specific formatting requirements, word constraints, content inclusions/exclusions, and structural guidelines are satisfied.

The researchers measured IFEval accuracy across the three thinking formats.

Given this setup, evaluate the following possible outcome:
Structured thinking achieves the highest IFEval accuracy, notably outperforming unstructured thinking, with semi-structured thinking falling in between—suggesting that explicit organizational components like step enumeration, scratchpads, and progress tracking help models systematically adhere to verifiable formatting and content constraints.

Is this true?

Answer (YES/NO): NO